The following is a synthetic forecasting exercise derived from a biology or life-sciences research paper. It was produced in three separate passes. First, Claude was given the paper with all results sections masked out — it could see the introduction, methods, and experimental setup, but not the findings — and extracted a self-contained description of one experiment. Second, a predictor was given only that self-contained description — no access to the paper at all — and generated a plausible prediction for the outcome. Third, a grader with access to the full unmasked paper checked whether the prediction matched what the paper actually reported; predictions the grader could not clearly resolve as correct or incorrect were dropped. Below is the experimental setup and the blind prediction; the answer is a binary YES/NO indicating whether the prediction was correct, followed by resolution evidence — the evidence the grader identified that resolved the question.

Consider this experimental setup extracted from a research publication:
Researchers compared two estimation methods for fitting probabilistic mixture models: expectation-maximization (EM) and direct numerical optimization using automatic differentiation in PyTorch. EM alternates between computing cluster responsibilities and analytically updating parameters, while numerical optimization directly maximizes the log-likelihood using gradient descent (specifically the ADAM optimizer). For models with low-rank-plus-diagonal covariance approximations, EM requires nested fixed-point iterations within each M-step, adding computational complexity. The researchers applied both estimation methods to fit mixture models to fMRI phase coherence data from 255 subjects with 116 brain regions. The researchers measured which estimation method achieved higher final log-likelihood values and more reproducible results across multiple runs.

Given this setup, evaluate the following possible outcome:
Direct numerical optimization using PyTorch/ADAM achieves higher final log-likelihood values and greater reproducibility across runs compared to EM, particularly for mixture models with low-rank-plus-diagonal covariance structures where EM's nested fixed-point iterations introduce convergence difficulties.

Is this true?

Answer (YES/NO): NO